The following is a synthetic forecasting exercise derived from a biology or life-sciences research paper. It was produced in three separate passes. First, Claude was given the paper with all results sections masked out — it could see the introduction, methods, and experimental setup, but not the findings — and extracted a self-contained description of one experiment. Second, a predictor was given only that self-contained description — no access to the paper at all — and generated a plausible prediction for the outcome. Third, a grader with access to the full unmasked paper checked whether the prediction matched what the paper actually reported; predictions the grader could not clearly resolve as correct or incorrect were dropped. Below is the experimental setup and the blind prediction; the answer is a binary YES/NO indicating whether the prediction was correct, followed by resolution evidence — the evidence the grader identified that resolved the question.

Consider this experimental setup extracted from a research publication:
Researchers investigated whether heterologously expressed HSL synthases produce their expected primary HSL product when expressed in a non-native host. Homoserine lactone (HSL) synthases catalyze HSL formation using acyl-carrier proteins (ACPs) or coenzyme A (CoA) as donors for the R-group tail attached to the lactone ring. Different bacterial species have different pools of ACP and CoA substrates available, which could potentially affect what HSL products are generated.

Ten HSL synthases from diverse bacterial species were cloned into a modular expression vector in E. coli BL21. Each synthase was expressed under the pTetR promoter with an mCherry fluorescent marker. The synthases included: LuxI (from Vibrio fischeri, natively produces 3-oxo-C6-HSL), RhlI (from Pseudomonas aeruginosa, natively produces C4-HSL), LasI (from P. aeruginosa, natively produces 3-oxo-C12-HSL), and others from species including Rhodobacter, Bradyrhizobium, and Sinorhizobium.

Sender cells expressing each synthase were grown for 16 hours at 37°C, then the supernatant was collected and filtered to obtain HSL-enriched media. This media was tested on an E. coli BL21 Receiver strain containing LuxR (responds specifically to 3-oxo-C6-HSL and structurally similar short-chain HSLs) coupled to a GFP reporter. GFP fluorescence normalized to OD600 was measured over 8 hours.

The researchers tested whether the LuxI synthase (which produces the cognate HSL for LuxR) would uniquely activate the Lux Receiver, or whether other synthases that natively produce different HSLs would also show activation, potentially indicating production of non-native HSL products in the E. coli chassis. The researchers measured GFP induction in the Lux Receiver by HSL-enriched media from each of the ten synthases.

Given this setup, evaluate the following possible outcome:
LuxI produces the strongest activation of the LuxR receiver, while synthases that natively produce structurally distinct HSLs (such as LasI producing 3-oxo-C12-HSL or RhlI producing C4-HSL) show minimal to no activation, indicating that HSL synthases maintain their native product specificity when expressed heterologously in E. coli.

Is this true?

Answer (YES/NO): NO